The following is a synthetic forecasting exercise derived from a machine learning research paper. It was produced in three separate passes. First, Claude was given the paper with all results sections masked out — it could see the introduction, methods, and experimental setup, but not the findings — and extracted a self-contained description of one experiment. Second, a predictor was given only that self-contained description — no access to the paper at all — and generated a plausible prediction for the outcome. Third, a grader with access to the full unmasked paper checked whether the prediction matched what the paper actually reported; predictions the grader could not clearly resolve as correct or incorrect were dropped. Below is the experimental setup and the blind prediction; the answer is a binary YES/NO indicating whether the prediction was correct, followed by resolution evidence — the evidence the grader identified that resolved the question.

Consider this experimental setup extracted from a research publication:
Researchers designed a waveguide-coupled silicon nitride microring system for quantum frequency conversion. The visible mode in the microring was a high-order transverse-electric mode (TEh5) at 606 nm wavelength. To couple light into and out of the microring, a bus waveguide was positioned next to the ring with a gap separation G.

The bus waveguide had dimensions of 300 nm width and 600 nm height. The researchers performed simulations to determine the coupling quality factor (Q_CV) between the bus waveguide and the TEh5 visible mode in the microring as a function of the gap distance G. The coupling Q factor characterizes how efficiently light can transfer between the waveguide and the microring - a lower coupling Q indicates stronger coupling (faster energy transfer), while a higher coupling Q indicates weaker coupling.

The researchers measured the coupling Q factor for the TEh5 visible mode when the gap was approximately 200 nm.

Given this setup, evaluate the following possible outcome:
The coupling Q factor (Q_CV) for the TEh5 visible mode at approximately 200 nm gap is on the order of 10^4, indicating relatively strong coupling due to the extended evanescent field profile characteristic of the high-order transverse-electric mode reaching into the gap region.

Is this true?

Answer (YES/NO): NO